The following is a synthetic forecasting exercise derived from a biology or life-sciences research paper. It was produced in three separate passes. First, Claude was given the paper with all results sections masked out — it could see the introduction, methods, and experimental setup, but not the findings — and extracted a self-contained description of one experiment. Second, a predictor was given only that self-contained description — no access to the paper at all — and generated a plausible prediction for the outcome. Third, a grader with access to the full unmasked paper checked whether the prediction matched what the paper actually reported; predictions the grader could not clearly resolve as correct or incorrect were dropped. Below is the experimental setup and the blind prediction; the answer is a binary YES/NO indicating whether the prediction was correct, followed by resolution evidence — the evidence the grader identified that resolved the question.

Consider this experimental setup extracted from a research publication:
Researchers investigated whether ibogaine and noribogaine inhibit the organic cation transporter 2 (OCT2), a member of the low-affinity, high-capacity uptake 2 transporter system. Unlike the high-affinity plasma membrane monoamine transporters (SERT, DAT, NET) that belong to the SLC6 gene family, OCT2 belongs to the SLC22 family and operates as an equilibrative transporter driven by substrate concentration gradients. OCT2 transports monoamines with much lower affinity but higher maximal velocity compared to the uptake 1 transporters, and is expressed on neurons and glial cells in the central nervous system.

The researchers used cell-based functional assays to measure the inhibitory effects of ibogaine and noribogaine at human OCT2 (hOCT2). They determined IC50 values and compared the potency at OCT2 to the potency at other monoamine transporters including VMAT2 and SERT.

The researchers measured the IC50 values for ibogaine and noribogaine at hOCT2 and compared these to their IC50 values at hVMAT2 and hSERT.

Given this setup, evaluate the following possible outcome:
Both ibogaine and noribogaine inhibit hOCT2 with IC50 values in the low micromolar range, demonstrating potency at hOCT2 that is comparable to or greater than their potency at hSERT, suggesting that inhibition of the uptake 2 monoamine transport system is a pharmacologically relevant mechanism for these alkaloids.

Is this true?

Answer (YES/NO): NO